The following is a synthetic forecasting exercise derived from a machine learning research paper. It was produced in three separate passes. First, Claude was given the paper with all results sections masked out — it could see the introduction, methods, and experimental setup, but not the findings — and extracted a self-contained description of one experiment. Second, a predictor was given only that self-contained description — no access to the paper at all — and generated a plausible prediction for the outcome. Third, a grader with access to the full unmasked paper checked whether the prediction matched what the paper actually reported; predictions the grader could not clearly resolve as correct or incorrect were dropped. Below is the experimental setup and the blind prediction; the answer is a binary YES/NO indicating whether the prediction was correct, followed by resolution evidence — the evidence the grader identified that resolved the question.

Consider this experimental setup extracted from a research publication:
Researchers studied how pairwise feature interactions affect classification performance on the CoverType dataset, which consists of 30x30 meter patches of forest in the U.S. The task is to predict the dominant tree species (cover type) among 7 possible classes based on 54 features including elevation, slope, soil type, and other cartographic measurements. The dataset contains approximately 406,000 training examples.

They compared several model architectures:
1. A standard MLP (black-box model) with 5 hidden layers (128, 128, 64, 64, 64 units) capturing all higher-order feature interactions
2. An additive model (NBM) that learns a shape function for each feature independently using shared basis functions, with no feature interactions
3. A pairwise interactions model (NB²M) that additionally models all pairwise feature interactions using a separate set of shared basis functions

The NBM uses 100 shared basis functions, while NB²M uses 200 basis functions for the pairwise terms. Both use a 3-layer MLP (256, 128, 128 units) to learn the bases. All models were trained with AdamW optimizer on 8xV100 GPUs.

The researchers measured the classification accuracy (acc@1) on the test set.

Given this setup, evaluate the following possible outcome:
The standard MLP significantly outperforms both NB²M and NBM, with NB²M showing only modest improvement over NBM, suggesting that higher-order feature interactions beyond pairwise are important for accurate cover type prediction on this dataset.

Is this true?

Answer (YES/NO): NO